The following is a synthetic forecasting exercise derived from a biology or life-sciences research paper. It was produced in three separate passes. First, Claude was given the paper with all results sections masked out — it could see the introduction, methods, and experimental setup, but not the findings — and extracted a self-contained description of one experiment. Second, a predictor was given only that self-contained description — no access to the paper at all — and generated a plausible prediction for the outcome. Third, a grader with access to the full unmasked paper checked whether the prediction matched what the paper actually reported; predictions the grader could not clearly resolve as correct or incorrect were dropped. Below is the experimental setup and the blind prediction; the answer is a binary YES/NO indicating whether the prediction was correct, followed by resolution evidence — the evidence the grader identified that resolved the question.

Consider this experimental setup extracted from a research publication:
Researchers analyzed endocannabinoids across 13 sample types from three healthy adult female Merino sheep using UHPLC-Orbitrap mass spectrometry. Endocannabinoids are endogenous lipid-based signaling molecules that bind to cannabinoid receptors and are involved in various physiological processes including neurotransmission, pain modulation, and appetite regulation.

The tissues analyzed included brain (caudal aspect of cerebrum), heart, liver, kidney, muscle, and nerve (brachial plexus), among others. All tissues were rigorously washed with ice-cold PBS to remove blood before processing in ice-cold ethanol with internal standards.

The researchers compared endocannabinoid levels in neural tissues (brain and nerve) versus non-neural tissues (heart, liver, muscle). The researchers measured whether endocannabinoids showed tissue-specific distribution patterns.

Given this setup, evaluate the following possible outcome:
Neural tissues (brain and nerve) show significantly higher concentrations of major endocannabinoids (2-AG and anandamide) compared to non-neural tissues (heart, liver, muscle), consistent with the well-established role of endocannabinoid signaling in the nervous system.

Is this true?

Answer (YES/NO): NO